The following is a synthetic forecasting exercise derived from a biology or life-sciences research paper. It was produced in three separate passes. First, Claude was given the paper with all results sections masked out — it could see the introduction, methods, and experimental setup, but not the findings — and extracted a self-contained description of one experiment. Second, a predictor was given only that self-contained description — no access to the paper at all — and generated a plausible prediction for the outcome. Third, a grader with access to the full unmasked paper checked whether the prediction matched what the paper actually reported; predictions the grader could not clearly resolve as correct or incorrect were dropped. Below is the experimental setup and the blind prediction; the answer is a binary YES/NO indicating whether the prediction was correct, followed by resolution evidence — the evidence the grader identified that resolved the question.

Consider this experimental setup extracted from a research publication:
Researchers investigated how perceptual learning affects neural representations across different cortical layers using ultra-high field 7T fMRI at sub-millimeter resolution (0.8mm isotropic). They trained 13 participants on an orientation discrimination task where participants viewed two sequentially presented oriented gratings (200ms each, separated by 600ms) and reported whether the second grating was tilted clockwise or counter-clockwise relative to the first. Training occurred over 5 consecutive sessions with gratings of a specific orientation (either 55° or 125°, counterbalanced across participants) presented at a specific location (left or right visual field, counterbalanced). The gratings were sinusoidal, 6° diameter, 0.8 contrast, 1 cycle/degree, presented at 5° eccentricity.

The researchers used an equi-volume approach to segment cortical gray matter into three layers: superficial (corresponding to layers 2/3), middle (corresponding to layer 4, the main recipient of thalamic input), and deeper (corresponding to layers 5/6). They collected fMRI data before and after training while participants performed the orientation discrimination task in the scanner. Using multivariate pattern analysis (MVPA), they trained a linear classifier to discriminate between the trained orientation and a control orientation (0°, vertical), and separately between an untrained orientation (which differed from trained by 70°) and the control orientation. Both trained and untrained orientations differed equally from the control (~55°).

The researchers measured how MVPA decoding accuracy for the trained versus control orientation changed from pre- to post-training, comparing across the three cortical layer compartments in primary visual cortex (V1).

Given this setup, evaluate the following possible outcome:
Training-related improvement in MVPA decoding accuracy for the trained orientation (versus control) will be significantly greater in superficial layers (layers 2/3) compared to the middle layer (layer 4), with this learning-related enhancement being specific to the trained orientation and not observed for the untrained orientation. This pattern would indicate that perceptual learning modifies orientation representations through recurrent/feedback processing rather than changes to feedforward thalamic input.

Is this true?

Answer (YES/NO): YES